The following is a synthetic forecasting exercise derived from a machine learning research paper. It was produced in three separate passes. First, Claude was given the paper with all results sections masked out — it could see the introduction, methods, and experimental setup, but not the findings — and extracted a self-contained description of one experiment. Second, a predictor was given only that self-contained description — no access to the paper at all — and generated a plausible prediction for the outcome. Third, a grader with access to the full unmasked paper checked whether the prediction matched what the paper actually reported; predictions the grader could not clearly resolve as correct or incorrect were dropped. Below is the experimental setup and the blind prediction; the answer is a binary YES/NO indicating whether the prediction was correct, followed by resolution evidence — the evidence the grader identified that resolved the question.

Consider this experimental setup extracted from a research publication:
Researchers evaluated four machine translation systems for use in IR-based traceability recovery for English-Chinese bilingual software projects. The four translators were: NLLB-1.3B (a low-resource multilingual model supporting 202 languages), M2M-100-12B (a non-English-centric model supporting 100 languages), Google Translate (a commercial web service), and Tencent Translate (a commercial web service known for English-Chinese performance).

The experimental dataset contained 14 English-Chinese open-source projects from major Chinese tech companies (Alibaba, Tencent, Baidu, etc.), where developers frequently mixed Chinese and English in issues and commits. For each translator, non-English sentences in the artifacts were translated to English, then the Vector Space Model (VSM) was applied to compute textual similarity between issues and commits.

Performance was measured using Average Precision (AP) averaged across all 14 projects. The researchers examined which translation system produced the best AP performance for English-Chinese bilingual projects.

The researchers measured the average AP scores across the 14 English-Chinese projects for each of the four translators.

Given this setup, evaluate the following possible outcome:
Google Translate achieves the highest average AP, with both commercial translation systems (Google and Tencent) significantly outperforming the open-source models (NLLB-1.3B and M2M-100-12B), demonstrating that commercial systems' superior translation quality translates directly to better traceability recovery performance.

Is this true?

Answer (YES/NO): NO